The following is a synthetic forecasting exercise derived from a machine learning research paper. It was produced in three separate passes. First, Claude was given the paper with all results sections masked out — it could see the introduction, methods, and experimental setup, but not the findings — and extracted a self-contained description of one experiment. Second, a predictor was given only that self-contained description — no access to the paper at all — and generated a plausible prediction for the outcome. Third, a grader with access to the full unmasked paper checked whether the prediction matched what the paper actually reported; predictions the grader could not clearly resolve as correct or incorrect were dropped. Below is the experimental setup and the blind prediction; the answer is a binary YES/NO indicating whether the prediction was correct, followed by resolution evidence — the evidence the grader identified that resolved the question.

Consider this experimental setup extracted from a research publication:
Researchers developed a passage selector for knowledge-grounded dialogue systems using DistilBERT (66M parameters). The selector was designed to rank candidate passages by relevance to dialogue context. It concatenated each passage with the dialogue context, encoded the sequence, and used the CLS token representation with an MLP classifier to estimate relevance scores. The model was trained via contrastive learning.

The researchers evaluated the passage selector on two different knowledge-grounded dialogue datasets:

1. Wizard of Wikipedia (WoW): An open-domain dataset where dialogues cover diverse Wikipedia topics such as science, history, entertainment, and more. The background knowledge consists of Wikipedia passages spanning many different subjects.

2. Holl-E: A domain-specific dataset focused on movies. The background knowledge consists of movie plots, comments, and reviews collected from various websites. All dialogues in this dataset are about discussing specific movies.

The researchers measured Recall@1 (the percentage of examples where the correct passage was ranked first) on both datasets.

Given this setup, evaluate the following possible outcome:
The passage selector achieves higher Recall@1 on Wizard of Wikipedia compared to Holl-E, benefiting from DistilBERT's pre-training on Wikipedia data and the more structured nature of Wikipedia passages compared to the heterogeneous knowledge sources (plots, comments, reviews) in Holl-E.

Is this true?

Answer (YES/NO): YES